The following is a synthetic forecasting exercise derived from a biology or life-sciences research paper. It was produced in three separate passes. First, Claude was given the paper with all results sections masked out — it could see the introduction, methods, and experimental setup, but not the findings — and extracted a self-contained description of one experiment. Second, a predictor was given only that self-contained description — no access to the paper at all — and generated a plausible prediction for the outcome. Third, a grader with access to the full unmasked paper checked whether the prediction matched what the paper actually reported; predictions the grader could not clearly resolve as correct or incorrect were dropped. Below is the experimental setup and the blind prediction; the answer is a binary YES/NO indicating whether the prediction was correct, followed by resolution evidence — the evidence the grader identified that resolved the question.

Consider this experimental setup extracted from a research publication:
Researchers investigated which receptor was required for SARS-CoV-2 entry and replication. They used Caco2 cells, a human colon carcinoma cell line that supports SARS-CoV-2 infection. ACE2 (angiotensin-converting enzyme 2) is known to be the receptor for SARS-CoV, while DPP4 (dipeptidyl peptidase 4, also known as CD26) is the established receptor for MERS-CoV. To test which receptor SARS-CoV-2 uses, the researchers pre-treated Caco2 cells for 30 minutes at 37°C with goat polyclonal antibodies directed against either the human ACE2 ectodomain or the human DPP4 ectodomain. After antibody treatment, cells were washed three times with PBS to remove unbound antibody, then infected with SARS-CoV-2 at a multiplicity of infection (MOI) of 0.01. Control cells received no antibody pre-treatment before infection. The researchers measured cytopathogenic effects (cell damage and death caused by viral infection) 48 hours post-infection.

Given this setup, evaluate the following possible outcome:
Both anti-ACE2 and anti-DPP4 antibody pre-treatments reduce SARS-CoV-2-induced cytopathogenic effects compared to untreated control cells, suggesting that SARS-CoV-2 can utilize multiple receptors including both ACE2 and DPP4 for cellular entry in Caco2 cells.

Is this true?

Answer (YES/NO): NO